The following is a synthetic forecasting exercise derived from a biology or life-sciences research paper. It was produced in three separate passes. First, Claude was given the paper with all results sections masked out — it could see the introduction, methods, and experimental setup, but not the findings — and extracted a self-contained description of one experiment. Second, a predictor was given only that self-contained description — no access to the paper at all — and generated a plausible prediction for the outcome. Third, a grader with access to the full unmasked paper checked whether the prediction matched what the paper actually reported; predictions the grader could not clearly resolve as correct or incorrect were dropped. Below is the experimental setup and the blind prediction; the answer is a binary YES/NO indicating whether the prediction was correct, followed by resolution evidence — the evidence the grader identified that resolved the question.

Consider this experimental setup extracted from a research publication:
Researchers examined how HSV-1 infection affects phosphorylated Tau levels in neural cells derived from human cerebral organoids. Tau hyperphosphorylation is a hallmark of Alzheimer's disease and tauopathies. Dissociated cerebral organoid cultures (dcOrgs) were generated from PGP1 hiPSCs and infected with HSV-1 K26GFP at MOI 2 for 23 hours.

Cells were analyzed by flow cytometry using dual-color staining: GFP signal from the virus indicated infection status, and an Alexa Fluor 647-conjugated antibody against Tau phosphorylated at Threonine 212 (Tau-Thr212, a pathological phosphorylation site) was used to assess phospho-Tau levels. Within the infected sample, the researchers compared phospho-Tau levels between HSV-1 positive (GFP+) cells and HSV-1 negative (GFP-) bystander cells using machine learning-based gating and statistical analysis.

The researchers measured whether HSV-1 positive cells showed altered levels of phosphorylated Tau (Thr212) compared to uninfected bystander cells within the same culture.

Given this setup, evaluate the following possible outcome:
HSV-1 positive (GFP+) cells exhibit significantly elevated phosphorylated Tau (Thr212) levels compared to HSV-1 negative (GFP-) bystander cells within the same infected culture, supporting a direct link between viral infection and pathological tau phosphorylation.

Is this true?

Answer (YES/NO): YES